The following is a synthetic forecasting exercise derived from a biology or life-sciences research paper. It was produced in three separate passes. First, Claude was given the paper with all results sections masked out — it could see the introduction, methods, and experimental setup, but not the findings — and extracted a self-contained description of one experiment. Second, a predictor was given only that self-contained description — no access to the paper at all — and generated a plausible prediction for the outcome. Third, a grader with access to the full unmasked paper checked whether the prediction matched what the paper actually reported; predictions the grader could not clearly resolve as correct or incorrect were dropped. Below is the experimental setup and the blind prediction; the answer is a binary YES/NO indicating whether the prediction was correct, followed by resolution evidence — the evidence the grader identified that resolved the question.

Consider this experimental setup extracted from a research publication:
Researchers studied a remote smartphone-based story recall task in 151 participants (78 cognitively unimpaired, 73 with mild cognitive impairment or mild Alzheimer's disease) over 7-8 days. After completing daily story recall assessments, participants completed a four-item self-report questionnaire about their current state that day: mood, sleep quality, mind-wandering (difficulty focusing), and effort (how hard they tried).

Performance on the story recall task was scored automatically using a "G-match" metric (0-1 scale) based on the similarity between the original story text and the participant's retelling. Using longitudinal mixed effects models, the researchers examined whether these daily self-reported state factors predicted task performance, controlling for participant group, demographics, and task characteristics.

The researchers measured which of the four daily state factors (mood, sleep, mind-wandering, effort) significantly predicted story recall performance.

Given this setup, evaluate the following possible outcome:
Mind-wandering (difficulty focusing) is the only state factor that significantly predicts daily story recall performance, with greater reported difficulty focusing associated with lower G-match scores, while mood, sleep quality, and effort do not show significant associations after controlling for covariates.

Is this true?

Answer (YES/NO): NO